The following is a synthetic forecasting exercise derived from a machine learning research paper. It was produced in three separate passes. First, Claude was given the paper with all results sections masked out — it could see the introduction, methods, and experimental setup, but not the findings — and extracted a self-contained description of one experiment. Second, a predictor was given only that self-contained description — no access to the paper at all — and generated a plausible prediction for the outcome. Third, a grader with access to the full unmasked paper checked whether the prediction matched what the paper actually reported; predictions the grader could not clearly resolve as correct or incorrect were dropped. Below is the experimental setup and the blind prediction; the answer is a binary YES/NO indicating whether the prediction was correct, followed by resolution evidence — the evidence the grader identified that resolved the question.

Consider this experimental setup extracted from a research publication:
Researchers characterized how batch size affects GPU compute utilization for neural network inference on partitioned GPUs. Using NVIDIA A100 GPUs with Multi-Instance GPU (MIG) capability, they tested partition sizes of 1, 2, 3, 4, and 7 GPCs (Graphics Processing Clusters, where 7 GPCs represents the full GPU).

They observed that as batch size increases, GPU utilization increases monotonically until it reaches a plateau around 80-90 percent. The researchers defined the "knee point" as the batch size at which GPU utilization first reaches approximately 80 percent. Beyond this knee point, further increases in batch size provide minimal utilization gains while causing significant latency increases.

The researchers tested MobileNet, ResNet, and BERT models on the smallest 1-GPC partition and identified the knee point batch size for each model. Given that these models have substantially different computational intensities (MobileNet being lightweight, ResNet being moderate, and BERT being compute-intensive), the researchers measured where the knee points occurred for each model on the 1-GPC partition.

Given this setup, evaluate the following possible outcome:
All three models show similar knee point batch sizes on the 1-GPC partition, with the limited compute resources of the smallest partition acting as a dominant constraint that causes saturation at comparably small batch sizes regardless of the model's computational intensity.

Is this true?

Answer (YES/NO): NO